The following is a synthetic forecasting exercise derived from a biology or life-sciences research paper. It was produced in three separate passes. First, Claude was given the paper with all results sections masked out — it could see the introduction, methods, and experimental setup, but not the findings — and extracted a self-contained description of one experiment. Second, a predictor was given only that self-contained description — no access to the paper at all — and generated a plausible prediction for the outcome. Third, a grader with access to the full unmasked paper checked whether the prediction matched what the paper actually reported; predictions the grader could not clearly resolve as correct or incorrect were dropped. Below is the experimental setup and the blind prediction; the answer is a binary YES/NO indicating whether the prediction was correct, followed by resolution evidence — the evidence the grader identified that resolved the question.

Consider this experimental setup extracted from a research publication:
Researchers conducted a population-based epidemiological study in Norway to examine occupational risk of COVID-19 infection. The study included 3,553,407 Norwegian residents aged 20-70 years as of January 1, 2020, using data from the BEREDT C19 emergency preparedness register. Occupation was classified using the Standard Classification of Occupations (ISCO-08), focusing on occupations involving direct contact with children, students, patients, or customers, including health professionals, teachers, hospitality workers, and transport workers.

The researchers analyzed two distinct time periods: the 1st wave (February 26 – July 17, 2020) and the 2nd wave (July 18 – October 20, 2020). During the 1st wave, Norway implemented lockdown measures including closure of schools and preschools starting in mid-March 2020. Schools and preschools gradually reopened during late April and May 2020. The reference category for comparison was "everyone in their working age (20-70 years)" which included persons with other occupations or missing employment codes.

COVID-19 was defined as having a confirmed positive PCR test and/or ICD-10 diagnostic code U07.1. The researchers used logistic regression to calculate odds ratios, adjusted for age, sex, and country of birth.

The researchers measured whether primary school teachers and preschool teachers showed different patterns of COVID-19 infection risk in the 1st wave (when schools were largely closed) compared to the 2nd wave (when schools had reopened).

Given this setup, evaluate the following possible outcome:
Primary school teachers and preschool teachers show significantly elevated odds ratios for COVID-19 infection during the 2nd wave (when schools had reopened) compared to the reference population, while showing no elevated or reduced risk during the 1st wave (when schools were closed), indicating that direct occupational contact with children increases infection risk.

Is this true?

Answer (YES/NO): NO